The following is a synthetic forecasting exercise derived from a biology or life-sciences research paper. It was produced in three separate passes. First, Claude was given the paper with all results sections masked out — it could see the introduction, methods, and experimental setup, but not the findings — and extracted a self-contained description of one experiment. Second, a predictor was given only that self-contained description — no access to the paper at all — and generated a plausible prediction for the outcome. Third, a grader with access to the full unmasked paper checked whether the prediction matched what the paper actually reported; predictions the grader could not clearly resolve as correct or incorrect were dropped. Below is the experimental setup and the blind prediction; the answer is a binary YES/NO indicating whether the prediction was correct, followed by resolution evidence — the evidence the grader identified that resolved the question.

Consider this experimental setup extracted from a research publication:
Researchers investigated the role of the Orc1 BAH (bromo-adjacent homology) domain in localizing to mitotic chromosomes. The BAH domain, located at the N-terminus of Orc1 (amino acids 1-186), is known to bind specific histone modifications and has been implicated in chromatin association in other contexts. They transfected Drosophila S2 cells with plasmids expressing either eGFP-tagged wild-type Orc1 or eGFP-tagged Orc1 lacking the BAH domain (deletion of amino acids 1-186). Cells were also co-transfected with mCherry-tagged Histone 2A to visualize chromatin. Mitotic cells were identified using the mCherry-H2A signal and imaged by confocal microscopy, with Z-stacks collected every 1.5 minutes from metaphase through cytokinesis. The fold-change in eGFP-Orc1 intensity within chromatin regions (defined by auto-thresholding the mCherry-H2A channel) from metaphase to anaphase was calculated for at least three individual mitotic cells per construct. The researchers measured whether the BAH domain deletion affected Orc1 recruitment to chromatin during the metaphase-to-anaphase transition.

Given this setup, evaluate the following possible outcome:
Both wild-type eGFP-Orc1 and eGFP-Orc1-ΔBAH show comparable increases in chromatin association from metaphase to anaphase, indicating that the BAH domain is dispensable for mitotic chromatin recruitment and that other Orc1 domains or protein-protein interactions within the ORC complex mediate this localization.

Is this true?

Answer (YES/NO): YES